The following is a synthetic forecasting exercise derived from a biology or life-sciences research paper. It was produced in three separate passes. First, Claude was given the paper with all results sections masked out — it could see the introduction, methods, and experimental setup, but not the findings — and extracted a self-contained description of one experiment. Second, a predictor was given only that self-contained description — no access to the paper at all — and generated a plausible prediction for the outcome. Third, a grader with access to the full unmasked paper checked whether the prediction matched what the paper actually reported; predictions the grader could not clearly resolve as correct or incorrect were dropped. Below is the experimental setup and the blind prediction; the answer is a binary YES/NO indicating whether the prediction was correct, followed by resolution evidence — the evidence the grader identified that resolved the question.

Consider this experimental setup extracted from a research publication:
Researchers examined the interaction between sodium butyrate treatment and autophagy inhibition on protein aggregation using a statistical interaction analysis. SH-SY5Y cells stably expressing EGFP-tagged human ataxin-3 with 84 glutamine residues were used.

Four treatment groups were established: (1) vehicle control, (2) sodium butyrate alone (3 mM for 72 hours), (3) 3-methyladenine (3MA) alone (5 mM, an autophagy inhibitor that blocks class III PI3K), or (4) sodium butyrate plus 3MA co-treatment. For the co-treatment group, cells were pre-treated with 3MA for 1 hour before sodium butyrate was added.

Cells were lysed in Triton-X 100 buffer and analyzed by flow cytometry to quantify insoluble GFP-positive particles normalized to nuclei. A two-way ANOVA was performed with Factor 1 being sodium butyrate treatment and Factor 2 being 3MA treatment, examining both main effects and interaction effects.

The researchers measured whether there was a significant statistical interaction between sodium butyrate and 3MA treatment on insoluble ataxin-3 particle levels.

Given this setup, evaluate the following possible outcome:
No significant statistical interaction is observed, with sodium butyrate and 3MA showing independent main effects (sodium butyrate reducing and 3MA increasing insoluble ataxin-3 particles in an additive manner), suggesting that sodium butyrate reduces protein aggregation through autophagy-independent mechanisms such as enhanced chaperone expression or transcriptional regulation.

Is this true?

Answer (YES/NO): NO